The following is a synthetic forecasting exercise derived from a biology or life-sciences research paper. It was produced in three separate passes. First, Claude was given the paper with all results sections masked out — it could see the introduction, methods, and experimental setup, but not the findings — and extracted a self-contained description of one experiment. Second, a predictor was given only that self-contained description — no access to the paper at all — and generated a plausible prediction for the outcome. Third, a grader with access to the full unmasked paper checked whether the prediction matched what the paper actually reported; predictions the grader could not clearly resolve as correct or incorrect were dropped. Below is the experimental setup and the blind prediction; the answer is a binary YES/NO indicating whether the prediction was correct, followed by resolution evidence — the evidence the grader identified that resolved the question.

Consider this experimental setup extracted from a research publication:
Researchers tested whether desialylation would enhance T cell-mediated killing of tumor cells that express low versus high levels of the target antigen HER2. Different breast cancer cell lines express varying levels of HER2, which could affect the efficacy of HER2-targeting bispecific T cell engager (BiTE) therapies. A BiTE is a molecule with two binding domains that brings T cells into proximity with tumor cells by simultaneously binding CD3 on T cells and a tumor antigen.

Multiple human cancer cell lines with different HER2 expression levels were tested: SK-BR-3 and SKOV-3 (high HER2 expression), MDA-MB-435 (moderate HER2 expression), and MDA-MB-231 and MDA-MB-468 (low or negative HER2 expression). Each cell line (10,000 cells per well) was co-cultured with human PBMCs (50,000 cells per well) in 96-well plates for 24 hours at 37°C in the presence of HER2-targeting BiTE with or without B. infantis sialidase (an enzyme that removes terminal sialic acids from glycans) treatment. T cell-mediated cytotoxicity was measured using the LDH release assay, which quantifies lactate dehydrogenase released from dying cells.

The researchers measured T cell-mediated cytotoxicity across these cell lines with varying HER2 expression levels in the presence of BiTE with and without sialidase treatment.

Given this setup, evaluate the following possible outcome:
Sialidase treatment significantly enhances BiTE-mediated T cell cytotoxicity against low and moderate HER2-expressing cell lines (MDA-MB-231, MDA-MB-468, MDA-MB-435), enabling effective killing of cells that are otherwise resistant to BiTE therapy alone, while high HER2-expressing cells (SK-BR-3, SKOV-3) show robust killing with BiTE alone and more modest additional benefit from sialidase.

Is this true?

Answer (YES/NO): NO